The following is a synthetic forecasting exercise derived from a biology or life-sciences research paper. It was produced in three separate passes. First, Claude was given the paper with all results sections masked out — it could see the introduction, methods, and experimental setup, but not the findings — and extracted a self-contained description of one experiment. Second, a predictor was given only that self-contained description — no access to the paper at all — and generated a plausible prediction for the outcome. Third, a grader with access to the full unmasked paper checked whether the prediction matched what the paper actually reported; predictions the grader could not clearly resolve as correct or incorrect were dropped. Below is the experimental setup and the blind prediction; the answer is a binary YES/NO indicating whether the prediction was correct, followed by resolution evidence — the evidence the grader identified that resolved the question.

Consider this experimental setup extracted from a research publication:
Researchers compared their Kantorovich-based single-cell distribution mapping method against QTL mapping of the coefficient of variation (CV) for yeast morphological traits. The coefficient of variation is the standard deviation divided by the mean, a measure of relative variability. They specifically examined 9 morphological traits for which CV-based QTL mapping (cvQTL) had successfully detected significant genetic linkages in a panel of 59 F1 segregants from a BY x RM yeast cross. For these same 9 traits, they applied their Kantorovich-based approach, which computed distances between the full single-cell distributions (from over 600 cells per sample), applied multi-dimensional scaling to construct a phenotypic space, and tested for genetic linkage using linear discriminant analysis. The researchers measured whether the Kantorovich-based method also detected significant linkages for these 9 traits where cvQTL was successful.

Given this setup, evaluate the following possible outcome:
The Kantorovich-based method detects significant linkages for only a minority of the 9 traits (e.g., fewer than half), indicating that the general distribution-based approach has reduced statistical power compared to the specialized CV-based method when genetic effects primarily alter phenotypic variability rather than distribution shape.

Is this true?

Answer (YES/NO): NO